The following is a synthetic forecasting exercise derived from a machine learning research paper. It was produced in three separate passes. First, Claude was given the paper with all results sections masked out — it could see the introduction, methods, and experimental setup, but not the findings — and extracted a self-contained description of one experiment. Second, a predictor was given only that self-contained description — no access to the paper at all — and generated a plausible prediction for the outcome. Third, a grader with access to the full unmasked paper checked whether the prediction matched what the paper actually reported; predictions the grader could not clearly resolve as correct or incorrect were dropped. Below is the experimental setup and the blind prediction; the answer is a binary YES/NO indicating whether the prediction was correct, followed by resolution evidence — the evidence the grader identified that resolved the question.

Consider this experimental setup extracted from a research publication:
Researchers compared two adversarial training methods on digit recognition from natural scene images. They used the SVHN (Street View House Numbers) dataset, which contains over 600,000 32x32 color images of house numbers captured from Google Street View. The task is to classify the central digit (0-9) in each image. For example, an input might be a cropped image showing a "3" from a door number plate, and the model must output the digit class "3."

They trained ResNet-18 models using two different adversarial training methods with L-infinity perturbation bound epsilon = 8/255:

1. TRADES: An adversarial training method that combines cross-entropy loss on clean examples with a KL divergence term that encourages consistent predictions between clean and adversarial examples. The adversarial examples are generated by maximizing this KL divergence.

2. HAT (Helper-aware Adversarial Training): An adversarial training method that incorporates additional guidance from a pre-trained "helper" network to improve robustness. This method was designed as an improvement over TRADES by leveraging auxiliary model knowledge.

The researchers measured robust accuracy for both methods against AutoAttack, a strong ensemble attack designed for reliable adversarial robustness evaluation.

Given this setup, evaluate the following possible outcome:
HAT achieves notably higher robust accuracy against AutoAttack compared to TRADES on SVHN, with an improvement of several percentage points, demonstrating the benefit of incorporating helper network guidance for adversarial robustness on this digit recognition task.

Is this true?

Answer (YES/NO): NO